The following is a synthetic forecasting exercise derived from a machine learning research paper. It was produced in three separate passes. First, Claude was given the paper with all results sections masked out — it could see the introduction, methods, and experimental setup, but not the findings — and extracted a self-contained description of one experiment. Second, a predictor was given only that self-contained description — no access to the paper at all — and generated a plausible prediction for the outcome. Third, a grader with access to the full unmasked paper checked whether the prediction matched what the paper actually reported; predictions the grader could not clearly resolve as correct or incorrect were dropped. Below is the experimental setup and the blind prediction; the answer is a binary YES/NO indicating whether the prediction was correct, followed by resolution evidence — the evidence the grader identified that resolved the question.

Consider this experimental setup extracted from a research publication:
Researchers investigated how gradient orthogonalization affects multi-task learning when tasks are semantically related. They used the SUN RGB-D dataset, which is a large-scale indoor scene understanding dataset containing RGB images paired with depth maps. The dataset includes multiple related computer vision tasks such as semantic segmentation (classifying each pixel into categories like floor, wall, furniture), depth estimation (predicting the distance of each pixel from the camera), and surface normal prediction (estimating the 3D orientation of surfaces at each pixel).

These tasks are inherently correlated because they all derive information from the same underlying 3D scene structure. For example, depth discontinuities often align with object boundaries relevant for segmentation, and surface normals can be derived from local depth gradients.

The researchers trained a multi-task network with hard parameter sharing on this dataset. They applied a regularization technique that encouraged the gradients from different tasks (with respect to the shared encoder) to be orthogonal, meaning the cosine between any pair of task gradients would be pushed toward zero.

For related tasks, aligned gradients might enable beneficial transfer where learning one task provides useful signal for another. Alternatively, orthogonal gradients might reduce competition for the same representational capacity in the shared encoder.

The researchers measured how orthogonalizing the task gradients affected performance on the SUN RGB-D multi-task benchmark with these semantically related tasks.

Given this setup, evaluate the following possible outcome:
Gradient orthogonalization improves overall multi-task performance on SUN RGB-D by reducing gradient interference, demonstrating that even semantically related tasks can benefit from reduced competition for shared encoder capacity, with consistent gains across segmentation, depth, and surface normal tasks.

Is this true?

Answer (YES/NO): NO